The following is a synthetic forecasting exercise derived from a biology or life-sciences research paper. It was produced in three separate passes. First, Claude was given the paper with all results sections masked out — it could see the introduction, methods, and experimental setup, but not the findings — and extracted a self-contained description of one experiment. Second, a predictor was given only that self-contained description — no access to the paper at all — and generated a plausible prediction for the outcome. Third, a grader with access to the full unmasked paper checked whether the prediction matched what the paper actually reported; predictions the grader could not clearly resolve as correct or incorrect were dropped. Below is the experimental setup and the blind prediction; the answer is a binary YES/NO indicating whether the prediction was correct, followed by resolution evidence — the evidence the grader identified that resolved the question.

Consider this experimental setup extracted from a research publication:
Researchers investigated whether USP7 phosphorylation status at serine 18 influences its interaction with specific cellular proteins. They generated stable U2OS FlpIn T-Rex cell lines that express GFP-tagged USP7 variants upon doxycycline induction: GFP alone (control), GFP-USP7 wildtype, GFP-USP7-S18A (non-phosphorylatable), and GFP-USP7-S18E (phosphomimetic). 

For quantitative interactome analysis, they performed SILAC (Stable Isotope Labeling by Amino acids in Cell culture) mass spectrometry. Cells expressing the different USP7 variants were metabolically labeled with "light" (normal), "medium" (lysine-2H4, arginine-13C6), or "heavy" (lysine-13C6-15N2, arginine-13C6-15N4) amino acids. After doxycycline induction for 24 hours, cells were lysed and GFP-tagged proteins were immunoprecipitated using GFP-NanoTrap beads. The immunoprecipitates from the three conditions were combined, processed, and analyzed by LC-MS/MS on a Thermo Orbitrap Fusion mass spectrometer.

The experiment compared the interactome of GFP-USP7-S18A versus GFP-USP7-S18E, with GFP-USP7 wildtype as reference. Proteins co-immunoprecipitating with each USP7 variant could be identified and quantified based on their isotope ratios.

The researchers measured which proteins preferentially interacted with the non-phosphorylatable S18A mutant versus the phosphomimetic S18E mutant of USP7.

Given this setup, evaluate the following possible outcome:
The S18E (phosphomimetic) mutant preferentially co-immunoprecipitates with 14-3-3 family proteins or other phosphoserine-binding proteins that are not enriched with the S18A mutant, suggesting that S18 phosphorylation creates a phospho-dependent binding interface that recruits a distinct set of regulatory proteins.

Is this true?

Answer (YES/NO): NO